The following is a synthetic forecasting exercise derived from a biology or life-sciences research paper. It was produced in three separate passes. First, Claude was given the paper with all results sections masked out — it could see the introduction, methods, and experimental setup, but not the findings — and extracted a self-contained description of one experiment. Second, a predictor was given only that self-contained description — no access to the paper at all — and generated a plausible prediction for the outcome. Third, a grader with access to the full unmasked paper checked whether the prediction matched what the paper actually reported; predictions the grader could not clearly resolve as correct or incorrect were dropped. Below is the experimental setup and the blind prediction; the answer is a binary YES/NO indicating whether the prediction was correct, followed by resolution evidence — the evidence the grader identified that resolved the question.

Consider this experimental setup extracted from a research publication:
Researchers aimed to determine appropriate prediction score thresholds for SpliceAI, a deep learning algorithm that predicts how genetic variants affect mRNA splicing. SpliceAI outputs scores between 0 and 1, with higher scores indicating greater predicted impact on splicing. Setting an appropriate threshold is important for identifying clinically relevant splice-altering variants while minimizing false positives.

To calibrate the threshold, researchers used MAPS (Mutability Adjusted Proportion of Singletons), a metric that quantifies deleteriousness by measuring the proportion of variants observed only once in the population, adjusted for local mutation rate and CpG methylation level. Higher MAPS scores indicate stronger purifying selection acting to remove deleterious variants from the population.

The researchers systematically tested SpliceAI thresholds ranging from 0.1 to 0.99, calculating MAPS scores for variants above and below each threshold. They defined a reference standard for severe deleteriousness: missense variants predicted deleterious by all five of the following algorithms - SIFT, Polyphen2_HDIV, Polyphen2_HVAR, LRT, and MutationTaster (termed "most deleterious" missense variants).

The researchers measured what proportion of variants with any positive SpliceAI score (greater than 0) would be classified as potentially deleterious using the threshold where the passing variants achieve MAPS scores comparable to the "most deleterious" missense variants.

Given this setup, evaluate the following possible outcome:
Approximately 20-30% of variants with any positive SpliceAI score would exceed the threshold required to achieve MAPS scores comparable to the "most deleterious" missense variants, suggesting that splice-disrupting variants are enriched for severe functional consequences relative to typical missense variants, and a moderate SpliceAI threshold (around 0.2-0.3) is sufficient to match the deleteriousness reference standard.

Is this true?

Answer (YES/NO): NO